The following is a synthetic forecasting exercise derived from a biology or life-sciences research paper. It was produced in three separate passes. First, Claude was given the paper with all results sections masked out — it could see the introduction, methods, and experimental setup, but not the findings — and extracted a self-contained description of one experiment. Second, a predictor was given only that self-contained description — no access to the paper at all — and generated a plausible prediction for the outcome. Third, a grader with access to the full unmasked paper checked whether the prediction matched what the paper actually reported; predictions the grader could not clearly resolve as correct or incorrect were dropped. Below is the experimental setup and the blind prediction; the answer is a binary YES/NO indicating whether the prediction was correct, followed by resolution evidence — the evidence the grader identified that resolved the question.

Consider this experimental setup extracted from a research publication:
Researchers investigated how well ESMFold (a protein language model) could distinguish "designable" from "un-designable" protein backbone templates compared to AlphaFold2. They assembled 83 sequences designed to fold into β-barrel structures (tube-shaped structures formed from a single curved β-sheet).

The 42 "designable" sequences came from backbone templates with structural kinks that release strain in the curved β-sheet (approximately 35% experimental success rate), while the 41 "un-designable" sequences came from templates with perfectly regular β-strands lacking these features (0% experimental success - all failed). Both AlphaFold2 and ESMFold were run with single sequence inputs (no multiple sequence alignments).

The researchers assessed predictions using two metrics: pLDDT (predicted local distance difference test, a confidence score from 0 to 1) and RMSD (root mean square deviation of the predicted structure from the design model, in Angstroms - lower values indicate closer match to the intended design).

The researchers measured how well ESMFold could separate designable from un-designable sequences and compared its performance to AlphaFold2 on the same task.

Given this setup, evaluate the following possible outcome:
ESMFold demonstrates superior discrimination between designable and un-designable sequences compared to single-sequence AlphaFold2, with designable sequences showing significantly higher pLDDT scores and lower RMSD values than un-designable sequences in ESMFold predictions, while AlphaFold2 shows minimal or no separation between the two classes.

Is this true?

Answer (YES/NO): NO